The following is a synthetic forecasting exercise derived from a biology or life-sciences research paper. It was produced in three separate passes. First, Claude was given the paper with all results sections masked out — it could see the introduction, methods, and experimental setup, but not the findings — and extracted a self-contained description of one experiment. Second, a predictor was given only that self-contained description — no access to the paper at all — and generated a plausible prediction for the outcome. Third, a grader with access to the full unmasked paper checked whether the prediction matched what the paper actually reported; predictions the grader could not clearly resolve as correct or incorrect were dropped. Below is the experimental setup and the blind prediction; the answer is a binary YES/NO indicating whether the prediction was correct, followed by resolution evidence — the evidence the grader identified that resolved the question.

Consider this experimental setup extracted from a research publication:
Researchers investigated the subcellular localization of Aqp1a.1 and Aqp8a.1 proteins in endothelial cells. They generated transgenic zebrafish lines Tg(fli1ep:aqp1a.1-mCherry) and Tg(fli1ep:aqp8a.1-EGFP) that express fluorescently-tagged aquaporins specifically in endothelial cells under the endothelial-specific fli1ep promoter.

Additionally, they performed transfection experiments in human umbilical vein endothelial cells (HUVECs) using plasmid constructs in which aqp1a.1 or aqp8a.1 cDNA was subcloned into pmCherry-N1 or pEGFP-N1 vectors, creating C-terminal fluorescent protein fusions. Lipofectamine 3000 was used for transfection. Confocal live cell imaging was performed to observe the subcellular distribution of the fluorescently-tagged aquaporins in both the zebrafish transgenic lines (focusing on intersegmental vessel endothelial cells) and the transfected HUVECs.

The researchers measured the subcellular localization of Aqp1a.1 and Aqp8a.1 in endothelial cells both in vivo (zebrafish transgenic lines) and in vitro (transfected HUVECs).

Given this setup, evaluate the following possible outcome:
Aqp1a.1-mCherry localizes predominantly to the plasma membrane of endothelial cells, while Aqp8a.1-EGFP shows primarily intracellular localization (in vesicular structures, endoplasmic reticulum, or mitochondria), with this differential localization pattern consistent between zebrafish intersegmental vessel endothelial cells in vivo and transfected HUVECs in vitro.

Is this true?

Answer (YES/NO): NO